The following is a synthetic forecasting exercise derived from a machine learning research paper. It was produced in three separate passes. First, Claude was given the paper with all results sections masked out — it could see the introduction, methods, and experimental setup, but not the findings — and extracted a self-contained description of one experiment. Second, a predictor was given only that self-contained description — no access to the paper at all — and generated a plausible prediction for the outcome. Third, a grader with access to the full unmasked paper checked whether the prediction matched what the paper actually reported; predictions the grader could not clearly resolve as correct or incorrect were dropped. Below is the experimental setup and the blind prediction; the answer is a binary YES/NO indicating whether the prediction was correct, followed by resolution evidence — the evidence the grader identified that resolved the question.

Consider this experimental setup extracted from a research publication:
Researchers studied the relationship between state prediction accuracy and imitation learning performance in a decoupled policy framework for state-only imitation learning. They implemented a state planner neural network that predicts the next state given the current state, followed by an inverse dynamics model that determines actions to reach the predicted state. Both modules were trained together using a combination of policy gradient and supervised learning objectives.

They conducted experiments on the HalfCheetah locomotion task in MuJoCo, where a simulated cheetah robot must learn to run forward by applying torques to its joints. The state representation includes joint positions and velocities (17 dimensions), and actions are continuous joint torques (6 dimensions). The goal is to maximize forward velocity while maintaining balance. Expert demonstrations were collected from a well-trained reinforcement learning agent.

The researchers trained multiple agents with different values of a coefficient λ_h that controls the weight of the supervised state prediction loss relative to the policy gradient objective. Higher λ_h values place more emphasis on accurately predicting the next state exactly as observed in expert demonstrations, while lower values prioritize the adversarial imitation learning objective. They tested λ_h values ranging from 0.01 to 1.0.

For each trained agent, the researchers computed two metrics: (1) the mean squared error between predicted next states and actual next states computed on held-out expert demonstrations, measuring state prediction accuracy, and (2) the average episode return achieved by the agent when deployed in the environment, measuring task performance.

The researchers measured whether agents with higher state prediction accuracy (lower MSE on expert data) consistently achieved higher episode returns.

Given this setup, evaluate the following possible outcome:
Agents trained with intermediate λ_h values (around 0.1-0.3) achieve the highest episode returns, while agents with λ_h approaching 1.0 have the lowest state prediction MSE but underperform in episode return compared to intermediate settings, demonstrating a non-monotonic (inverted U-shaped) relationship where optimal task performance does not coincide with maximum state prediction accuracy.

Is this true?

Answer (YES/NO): NO